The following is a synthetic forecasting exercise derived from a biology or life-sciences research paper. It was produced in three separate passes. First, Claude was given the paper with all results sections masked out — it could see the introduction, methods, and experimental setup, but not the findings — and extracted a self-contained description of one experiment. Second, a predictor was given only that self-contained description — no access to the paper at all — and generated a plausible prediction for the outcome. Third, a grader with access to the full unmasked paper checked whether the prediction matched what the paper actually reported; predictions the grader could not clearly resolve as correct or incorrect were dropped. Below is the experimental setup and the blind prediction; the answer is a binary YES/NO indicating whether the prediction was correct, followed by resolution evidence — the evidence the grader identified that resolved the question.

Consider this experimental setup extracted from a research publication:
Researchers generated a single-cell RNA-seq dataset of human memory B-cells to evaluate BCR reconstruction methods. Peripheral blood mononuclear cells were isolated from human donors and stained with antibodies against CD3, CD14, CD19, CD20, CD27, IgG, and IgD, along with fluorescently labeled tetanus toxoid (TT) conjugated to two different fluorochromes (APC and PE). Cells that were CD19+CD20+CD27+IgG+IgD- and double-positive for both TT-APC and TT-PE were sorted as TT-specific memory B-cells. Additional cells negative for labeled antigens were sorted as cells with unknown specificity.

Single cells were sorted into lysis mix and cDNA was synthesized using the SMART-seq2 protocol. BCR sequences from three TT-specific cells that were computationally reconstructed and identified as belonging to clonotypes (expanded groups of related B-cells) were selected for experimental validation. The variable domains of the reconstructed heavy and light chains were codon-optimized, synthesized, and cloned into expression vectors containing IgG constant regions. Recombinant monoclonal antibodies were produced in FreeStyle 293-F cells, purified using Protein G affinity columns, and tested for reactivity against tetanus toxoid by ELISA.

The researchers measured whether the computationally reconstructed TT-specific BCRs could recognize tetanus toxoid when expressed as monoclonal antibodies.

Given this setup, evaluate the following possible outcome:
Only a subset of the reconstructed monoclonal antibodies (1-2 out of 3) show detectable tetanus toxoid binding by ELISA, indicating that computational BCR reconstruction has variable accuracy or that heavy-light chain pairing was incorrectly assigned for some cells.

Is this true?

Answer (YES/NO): NO